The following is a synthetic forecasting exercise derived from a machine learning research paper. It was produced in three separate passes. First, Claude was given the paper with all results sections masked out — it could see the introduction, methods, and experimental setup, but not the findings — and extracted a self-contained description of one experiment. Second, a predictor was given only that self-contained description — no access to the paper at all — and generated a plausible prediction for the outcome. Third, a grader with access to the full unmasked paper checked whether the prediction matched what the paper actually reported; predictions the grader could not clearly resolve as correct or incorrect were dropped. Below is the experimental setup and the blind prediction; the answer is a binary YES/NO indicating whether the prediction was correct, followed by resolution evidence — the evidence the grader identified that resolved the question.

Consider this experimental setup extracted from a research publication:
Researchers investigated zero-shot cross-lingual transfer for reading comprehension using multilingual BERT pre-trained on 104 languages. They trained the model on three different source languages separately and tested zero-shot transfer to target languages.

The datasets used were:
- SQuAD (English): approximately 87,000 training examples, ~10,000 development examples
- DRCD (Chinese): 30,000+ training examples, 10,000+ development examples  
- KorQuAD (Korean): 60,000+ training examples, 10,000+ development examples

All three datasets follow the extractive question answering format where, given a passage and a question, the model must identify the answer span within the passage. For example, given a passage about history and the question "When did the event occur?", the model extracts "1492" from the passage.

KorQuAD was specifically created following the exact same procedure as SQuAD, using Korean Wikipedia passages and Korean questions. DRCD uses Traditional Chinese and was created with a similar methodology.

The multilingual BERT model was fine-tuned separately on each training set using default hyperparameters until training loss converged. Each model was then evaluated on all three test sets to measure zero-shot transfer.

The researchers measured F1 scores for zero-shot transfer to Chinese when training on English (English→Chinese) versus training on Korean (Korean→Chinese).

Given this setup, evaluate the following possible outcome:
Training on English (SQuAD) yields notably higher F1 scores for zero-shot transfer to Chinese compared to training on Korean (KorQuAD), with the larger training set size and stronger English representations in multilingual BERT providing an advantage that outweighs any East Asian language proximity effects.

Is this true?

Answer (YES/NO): NO